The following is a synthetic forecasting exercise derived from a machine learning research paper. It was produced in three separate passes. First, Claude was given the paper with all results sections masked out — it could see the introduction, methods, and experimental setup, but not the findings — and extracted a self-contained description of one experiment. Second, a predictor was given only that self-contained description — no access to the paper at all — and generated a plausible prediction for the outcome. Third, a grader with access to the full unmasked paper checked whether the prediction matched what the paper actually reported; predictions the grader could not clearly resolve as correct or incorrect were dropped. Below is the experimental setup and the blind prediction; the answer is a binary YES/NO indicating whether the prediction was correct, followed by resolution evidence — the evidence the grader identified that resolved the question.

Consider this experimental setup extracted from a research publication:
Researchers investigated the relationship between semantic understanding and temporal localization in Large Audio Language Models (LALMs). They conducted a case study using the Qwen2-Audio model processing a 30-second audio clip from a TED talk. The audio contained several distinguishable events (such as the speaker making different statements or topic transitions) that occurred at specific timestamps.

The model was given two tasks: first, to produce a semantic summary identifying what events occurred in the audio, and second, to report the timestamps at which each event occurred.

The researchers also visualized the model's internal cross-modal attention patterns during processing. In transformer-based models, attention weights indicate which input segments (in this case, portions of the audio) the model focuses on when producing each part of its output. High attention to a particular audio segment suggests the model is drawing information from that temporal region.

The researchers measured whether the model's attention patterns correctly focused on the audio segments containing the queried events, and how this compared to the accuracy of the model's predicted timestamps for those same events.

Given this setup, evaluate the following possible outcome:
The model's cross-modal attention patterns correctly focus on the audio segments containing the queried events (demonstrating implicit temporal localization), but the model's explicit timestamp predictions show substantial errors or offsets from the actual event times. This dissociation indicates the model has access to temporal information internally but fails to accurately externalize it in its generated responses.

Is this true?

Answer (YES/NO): YES